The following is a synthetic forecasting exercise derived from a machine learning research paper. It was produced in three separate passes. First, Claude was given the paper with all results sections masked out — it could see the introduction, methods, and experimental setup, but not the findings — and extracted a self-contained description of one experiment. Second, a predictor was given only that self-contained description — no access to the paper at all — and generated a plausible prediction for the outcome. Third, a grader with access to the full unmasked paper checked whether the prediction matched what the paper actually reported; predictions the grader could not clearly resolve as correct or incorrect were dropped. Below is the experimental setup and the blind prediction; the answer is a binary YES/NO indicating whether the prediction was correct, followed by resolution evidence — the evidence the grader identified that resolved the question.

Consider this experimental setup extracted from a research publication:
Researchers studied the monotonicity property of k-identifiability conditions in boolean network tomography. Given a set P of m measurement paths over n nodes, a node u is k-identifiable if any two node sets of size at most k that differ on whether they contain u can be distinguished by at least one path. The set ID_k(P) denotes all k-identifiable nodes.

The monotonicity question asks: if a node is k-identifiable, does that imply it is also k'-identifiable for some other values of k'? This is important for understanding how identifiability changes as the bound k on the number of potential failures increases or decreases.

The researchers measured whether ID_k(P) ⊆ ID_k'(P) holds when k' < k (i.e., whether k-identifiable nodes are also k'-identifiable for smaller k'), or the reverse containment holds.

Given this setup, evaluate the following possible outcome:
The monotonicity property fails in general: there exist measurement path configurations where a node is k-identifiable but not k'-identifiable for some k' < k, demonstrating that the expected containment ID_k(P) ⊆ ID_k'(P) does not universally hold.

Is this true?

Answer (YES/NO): NO